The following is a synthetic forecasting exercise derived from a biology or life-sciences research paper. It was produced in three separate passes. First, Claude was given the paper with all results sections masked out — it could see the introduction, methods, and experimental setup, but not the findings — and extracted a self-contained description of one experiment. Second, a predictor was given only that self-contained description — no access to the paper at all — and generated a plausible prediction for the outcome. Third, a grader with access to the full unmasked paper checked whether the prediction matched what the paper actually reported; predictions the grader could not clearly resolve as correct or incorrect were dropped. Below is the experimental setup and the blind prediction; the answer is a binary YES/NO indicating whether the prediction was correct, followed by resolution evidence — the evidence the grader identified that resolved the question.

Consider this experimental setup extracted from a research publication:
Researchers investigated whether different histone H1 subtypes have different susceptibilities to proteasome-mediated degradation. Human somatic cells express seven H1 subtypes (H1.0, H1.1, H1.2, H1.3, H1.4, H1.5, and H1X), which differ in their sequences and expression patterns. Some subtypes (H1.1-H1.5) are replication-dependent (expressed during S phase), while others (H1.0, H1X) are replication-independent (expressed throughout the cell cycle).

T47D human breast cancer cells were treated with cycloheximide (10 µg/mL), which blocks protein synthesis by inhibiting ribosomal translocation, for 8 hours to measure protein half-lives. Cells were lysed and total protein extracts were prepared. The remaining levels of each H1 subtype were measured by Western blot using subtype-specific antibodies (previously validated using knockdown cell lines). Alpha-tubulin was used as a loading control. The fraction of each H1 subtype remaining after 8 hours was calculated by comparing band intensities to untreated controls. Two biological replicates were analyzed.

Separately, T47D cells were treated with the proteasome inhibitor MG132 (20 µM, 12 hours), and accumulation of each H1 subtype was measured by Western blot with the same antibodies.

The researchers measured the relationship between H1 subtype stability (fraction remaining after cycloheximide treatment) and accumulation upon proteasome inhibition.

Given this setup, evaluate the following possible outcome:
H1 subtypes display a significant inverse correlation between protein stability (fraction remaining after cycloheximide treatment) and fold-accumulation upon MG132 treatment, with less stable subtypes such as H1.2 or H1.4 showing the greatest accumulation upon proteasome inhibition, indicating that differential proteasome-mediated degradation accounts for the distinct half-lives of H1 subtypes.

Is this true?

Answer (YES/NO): NO